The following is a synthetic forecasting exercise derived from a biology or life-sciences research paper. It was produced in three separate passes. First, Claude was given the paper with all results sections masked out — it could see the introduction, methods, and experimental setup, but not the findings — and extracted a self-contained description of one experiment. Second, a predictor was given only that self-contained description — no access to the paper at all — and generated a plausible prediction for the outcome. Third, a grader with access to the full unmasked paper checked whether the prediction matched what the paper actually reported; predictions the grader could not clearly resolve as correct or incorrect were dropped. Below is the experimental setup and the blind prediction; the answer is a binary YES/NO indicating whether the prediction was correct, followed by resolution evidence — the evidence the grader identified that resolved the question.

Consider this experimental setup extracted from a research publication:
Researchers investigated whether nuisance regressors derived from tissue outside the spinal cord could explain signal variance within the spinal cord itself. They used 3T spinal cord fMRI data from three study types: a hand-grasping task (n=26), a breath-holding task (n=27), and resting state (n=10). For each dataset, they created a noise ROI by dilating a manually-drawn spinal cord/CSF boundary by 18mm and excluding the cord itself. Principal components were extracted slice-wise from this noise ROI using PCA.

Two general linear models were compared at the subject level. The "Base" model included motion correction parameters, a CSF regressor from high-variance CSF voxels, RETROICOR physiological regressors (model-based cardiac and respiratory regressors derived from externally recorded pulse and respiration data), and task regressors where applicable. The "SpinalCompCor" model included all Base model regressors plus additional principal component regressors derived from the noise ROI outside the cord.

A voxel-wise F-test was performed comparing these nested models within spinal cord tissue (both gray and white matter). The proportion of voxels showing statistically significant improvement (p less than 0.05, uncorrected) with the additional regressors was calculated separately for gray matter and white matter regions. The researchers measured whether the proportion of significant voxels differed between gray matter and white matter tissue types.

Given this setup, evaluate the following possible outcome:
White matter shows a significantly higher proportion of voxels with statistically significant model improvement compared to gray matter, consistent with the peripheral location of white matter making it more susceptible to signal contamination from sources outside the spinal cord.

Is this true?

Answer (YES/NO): NO